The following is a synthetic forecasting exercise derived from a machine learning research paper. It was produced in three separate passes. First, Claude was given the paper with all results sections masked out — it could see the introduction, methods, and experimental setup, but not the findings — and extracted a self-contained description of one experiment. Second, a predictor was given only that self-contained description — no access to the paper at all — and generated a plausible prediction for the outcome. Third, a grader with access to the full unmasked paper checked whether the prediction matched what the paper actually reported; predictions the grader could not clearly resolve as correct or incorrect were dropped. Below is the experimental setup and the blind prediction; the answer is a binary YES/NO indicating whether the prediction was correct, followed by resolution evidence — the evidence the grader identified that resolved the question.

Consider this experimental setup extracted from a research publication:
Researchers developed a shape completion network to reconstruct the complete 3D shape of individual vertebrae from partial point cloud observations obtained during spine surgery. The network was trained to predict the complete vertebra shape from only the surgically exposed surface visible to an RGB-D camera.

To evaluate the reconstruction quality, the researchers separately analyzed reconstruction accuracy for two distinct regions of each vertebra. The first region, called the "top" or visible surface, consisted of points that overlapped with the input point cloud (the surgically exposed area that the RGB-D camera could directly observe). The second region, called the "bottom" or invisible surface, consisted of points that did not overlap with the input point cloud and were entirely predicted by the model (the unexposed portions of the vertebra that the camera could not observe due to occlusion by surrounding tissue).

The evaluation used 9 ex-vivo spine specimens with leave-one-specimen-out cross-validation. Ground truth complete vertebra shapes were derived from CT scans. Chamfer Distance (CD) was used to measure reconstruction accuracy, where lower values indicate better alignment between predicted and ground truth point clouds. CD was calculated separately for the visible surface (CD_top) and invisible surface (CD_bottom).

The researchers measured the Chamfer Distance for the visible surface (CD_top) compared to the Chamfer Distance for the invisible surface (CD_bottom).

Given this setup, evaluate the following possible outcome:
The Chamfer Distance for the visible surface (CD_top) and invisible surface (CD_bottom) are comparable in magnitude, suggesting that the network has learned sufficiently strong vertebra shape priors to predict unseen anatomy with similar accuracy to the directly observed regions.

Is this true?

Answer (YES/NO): NO